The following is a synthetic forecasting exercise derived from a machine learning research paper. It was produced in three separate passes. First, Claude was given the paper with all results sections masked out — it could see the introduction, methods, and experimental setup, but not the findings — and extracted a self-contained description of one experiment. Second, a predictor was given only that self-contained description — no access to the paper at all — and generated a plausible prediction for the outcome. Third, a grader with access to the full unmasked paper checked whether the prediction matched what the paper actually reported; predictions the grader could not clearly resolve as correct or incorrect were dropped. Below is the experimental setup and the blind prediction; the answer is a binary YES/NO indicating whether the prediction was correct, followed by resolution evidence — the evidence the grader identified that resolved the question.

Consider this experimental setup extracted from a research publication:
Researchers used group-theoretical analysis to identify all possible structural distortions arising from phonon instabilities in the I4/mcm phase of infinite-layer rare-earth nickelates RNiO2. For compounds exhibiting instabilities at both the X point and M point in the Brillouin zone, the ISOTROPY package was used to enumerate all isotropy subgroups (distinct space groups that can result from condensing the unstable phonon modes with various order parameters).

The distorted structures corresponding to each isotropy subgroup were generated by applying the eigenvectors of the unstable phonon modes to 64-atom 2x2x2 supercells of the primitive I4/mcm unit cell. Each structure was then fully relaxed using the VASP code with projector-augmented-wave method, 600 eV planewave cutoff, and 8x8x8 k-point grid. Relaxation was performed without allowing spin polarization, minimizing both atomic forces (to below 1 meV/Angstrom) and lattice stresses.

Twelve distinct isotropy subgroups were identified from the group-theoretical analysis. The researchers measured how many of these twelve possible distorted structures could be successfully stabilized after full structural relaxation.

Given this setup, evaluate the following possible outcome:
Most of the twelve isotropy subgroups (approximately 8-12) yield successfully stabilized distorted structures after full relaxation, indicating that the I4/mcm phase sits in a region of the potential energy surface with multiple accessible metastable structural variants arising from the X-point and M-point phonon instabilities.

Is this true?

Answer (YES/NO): NO